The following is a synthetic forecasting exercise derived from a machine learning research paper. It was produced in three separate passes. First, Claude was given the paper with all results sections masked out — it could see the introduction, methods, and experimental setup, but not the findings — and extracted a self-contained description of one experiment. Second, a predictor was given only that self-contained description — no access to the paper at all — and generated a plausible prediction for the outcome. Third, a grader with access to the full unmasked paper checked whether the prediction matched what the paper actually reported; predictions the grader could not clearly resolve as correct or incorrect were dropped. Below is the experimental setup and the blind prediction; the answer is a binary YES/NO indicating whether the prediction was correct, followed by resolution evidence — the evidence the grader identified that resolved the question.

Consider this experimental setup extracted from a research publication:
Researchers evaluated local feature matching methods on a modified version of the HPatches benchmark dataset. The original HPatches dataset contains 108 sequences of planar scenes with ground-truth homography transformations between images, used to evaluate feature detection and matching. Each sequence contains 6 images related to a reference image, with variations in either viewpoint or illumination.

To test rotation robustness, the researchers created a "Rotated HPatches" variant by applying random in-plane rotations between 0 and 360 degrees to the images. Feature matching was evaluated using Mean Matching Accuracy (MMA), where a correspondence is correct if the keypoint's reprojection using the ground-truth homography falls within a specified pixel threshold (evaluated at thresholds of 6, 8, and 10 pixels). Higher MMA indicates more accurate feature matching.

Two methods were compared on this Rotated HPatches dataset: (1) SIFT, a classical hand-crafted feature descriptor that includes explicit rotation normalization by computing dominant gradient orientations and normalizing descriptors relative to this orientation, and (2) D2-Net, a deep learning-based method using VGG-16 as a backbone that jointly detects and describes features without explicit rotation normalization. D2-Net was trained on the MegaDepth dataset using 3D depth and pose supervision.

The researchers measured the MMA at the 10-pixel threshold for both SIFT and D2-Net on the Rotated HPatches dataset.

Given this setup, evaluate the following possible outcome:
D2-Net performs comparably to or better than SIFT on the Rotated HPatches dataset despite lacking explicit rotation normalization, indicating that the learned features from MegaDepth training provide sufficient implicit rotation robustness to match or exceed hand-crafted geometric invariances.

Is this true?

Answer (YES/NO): NO